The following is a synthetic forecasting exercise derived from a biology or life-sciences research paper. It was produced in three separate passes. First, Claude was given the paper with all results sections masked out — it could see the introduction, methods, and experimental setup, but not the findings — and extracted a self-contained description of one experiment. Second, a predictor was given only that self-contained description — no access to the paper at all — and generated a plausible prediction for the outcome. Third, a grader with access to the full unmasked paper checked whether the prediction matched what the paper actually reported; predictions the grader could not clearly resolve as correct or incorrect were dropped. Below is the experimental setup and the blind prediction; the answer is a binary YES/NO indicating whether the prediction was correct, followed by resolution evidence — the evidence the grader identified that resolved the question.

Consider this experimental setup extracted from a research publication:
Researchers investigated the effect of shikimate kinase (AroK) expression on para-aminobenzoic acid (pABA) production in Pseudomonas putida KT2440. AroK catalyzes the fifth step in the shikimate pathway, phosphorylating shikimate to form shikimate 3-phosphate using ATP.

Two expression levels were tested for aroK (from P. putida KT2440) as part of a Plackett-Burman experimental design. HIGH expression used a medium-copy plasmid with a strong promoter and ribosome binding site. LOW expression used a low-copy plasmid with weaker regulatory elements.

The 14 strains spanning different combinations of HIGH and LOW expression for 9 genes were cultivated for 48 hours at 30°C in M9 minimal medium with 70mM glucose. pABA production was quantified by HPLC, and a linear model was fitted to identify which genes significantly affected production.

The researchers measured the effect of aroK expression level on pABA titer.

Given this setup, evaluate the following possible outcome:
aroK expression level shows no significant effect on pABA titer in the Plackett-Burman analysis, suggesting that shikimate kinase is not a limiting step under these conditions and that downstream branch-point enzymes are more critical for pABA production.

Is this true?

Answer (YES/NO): NO